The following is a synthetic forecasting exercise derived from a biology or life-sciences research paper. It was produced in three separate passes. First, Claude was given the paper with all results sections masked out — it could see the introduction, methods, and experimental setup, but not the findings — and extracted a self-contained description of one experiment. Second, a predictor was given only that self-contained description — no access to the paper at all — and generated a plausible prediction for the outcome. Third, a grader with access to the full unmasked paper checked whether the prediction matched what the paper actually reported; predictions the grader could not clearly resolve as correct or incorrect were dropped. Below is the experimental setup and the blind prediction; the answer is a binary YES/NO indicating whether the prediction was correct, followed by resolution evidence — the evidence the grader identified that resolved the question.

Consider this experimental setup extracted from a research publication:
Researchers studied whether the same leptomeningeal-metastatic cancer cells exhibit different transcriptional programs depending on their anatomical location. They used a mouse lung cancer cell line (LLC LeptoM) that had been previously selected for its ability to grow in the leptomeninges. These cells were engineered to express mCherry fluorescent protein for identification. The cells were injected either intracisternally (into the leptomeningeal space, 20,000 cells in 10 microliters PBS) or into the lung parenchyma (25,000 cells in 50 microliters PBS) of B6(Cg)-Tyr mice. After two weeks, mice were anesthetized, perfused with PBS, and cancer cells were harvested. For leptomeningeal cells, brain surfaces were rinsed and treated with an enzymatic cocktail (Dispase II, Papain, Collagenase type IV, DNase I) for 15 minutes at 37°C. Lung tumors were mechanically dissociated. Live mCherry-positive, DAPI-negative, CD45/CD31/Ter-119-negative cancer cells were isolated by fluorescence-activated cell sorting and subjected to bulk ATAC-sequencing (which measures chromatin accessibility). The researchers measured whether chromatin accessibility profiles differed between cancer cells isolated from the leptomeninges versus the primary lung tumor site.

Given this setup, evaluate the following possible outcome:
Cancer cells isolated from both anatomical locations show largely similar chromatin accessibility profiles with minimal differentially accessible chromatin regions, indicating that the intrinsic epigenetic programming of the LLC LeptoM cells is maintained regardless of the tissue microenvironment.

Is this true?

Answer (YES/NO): NO